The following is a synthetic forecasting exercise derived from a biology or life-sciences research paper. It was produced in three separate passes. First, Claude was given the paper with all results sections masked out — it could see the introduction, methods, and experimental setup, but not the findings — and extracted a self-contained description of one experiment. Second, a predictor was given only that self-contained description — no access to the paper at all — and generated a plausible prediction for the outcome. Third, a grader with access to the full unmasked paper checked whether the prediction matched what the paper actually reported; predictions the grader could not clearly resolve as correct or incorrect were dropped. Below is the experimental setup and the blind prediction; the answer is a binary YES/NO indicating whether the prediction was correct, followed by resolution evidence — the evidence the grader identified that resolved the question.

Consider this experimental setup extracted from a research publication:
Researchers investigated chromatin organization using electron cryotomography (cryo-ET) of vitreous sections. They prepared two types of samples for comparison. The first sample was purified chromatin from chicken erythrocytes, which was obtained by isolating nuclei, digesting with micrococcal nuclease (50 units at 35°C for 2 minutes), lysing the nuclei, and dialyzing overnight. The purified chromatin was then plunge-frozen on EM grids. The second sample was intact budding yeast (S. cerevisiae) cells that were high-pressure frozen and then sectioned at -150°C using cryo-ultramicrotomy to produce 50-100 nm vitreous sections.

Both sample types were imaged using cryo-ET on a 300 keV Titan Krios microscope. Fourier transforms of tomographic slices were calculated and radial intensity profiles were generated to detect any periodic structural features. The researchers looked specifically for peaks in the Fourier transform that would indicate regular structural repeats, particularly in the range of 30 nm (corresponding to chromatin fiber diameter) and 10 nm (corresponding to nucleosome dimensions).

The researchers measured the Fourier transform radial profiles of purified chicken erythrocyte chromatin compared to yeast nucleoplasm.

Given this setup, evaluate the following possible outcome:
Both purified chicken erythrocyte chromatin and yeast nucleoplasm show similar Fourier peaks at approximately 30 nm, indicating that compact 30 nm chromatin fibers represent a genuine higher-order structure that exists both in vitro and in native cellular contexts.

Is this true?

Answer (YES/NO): NO